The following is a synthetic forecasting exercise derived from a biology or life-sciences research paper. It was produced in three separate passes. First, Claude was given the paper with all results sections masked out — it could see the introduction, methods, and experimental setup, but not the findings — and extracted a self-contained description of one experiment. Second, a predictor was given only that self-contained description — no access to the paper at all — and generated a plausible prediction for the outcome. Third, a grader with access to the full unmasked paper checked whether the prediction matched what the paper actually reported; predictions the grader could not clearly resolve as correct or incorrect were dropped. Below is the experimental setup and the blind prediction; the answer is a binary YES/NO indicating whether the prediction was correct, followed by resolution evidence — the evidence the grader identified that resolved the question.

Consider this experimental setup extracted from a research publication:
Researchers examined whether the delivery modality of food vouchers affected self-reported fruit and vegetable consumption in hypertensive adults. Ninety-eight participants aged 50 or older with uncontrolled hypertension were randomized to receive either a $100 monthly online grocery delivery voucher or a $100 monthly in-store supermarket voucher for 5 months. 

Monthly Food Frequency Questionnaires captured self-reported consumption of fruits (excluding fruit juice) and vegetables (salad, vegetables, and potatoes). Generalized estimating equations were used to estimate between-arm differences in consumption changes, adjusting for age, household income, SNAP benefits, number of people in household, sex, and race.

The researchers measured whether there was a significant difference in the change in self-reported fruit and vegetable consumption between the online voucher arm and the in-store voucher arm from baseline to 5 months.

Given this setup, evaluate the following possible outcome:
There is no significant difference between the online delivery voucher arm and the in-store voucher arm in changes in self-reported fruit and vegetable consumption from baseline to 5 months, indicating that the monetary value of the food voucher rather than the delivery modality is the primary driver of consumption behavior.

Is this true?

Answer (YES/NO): NO